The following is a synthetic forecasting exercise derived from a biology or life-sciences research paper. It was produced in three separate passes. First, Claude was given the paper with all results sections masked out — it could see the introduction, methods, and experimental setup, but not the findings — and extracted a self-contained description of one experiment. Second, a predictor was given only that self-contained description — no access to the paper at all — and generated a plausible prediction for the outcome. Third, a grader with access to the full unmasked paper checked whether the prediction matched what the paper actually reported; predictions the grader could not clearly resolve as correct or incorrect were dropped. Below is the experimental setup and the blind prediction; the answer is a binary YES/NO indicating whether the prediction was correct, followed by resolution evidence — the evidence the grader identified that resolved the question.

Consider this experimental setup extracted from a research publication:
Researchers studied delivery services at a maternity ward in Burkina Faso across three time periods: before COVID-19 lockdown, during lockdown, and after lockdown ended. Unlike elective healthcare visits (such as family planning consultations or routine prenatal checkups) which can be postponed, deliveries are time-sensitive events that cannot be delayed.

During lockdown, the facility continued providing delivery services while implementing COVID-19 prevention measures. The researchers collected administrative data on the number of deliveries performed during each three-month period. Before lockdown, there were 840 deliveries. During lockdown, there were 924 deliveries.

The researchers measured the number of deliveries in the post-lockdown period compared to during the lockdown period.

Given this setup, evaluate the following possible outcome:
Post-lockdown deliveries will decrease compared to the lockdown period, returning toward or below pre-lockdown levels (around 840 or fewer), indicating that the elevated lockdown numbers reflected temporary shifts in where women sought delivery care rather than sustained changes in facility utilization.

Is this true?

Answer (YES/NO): YES